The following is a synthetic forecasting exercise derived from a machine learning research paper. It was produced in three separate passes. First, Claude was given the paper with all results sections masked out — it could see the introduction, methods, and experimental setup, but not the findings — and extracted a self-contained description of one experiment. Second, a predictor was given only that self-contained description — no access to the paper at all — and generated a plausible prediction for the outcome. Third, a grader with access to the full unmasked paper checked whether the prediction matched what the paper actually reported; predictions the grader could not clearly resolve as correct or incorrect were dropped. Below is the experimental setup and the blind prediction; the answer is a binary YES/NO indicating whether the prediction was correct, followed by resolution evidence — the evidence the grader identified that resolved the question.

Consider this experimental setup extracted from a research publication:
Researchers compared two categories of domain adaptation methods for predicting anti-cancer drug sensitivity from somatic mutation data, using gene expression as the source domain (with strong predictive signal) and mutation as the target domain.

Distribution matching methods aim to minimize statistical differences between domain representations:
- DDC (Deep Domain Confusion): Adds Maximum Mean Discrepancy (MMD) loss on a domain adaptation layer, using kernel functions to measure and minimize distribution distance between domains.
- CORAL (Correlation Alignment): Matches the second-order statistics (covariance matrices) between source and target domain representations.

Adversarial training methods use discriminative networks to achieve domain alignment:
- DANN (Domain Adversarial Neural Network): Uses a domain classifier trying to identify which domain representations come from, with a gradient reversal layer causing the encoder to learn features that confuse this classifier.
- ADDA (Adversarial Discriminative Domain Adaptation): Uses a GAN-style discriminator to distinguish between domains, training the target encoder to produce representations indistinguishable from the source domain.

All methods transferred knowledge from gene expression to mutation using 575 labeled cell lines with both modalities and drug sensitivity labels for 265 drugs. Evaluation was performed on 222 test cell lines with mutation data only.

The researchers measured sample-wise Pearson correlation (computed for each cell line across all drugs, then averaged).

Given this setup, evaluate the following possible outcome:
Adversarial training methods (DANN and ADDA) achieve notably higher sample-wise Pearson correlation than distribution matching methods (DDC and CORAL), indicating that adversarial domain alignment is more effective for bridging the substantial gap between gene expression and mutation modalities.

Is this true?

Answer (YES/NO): NO